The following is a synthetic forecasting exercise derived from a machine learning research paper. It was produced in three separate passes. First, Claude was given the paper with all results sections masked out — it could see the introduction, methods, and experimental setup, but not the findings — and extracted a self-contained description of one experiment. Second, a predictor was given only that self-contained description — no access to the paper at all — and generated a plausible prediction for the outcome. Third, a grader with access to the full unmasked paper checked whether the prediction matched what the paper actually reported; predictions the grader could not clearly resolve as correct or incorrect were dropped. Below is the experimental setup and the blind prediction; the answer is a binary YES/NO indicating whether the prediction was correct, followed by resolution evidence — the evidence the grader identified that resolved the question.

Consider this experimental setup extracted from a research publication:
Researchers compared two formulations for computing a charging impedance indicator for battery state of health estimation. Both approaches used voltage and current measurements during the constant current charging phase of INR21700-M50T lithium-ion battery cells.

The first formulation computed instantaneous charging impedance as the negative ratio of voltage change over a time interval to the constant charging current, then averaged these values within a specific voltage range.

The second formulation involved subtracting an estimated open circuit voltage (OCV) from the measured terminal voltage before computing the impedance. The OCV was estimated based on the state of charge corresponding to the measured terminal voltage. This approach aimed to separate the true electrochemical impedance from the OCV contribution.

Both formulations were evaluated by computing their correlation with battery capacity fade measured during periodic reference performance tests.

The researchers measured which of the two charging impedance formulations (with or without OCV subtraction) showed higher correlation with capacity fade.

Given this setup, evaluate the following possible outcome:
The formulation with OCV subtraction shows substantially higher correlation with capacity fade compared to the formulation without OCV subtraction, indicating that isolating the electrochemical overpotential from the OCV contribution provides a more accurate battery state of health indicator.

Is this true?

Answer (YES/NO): NO